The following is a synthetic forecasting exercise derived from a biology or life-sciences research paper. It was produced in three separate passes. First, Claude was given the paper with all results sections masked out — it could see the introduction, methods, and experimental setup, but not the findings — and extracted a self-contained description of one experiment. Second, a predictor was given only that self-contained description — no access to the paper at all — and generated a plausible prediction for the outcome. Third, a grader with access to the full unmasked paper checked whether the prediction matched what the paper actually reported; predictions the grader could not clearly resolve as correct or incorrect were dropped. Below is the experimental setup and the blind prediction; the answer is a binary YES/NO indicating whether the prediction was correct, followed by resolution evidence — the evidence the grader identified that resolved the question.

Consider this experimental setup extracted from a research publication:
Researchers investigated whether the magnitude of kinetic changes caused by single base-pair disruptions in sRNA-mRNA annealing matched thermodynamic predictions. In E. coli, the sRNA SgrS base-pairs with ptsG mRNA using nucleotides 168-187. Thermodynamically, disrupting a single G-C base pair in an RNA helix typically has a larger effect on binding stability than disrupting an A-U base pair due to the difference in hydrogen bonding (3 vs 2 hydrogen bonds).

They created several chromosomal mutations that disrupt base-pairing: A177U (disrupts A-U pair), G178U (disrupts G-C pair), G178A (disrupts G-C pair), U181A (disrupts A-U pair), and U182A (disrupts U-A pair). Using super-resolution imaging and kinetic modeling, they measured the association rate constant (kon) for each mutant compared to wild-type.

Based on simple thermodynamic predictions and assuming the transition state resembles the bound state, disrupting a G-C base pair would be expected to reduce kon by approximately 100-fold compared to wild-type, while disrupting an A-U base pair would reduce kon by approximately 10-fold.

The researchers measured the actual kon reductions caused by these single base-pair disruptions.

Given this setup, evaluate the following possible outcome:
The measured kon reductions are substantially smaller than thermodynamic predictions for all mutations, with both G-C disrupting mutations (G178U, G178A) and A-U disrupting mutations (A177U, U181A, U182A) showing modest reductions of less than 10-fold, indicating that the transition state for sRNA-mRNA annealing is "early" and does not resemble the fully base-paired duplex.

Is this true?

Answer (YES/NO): YES